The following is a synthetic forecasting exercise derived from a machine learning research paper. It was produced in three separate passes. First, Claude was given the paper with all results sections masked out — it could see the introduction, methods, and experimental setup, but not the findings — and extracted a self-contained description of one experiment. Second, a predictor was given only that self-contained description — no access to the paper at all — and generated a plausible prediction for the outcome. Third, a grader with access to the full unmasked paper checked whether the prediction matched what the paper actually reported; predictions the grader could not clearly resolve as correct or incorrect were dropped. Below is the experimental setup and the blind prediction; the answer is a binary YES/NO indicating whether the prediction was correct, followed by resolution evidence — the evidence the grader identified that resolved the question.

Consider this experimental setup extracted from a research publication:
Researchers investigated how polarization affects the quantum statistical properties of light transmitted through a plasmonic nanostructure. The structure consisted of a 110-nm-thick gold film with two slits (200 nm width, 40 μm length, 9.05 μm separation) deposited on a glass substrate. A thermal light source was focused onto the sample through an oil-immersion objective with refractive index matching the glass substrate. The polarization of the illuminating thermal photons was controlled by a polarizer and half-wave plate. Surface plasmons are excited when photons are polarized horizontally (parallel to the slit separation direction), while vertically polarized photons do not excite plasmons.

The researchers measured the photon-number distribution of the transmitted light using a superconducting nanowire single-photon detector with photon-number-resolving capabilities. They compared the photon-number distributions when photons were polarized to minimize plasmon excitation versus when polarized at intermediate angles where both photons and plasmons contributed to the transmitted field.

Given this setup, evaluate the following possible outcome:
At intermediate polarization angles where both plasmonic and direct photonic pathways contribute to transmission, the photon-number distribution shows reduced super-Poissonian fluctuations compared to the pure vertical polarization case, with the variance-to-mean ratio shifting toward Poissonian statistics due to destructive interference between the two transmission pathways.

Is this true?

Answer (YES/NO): NO